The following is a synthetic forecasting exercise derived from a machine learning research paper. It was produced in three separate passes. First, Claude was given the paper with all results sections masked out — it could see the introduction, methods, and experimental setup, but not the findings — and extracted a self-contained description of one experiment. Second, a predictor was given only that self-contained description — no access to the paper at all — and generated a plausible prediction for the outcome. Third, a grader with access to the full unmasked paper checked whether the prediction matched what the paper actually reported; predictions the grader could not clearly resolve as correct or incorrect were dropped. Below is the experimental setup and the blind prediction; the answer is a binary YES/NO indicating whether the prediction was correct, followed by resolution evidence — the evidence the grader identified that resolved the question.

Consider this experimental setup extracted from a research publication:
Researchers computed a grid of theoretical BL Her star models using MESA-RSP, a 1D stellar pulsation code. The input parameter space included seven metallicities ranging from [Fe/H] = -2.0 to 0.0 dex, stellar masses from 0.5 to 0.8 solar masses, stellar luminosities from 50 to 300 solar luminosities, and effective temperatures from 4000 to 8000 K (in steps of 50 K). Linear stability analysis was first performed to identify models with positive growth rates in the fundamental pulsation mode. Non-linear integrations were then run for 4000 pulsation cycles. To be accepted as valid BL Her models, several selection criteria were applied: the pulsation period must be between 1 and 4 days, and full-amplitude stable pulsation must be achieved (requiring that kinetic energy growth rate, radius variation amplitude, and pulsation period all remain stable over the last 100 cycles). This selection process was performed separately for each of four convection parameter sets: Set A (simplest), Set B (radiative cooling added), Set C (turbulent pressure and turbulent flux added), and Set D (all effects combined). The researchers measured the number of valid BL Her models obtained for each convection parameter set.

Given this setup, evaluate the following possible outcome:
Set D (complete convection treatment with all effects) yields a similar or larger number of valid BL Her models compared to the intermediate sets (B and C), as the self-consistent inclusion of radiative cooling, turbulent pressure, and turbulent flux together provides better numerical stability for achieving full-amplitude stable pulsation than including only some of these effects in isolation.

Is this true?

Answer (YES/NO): NO